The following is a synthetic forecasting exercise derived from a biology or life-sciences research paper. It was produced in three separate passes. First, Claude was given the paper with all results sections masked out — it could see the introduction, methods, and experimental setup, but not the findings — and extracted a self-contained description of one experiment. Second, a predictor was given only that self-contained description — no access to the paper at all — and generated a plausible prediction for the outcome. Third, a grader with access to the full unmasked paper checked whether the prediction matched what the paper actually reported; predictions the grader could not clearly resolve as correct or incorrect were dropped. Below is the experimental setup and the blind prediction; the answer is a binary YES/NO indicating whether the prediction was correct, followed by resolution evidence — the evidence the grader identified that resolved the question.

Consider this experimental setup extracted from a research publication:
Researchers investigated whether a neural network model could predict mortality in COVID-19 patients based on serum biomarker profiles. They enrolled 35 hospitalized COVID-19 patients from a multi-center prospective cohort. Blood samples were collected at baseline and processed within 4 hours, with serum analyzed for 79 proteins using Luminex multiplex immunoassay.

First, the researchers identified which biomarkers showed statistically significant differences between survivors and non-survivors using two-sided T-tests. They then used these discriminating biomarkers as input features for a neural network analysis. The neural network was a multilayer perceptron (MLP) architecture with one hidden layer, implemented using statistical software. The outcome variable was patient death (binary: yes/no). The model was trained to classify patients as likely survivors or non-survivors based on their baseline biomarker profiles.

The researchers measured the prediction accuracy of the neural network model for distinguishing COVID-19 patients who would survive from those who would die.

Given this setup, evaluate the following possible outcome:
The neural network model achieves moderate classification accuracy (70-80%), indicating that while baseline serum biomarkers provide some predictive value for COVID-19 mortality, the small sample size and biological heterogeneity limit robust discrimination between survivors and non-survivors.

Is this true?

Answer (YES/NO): NO